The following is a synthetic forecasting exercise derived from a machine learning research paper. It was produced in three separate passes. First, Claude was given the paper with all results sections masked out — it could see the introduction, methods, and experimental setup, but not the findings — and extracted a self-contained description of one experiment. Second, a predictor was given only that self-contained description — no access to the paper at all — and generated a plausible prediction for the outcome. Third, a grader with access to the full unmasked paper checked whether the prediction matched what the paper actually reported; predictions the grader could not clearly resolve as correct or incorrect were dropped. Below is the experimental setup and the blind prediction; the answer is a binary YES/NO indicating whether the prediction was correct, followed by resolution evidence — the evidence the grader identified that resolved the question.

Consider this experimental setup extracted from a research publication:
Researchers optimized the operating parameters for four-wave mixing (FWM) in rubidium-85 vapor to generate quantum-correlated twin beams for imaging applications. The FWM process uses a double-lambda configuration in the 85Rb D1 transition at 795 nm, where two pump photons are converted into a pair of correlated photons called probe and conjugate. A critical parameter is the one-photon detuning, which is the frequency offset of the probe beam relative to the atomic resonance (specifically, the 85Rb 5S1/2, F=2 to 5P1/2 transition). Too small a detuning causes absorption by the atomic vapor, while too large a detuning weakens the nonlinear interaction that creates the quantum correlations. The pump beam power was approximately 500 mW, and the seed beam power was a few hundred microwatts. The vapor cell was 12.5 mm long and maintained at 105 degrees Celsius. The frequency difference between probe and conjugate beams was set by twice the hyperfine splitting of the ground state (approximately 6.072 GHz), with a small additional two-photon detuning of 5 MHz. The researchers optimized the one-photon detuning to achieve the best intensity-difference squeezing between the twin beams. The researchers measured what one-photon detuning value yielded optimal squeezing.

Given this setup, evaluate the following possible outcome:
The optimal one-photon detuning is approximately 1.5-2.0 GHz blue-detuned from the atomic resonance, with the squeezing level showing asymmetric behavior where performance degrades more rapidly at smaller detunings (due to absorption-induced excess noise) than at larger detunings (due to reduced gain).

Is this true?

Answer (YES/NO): NO